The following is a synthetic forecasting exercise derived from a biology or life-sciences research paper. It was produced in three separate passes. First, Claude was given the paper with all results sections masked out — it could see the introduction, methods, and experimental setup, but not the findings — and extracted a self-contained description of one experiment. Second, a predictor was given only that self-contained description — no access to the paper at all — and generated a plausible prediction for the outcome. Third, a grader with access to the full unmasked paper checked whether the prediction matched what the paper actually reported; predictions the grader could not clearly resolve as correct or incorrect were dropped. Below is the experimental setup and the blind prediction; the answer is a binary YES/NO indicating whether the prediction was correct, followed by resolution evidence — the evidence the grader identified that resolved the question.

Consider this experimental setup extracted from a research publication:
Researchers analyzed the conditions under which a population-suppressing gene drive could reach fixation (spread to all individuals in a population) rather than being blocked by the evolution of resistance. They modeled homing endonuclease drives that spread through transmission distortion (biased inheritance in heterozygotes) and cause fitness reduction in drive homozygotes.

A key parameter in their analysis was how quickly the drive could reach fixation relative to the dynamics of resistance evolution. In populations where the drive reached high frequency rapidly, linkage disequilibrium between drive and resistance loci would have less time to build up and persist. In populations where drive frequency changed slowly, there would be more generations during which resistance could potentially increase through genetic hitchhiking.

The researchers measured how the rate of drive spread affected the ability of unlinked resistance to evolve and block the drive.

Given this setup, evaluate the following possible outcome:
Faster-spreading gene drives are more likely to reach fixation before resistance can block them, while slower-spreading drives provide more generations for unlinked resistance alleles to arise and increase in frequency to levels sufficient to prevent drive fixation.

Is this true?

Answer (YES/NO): YES